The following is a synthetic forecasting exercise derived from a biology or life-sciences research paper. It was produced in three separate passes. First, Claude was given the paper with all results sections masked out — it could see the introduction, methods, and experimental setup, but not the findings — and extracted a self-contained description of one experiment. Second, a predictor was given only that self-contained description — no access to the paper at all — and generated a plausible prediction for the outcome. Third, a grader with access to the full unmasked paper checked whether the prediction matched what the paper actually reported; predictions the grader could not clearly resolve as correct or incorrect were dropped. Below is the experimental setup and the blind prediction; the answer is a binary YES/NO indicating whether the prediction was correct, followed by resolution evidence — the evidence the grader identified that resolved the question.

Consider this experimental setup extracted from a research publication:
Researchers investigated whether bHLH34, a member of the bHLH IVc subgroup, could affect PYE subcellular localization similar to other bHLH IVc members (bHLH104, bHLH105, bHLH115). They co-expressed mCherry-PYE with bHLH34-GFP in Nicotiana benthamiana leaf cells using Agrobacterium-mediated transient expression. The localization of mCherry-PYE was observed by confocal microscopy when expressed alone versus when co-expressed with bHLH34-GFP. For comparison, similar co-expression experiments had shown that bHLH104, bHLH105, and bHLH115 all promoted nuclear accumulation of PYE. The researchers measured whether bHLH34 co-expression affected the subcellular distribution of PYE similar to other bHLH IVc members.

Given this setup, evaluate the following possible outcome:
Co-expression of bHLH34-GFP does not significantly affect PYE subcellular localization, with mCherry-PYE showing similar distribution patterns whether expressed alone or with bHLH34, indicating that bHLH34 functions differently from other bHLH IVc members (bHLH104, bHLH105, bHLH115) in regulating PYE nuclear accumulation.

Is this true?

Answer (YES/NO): YES